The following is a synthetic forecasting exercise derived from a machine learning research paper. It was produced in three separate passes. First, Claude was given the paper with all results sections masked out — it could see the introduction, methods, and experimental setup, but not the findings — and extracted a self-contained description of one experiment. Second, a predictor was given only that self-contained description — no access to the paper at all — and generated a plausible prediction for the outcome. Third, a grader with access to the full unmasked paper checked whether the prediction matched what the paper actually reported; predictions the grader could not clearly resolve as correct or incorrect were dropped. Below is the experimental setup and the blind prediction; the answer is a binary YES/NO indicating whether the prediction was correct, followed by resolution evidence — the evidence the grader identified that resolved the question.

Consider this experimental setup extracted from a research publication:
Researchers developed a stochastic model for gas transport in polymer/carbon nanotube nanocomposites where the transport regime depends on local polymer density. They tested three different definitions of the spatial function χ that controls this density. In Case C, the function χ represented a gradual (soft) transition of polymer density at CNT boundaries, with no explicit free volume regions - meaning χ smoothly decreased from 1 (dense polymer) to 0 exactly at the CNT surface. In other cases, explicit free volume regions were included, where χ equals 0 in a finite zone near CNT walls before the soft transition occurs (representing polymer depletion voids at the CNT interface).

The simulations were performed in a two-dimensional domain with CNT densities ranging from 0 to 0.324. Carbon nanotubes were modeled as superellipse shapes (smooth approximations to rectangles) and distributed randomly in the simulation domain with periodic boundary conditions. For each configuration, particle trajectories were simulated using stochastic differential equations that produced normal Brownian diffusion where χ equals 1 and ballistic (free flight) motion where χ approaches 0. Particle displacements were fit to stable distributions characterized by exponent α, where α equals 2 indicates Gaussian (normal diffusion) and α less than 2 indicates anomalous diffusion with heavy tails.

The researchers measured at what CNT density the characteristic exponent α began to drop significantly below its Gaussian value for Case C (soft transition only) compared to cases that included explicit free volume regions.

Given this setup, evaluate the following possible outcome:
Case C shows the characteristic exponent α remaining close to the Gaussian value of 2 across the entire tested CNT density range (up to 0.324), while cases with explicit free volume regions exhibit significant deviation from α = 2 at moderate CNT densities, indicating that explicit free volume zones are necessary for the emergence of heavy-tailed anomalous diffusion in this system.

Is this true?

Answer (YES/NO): NO